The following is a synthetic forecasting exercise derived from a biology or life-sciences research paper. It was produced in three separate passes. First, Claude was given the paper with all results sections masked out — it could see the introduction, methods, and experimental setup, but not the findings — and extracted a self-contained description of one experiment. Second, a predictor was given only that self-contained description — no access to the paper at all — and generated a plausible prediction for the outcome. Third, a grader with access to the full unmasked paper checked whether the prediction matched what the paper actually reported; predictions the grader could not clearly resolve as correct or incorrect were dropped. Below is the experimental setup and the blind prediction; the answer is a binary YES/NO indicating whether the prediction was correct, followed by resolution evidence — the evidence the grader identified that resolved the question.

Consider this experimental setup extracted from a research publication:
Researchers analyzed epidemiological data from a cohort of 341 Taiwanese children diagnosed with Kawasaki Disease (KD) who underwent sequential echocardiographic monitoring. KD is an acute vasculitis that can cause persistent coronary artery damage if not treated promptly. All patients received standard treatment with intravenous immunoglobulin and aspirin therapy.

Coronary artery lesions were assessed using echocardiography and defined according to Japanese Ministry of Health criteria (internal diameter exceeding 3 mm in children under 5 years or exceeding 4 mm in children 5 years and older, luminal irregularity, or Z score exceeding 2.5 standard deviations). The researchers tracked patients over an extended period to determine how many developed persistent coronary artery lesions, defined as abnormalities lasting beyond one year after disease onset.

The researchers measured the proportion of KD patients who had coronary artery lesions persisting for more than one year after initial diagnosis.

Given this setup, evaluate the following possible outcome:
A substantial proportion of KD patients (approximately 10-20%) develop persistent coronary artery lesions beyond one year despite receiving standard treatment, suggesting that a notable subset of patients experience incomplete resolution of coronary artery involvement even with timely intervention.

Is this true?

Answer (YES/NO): NO